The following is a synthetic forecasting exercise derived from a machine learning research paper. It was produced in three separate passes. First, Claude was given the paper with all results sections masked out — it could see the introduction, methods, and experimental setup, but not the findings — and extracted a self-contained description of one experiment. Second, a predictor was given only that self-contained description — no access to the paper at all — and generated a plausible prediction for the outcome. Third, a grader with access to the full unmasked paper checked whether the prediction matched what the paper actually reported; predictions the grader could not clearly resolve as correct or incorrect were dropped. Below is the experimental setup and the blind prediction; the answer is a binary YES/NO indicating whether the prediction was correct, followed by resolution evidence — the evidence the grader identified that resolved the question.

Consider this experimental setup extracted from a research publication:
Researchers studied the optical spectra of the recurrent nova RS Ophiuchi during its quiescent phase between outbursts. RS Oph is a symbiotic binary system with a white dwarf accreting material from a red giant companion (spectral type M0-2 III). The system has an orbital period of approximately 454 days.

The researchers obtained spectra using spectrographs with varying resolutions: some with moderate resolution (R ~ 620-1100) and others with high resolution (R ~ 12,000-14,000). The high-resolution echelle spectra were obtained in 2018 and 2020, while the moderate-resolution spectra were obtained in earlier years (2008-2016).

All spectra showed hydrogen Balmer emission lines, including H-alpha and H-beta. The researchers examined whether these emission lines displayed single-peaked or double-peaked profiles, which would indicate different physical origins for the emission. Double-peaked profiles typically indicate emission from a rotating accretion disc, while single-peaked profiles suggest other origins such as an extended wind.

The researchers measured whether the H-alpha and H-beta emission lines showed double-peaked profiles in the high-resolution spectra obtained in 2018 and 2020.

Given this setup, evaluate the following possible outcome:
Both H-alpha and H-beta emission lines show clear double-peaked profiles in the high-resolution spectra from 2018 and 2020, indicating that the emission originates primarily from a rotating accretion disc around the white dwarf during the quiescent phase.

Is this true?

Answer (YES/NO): YES